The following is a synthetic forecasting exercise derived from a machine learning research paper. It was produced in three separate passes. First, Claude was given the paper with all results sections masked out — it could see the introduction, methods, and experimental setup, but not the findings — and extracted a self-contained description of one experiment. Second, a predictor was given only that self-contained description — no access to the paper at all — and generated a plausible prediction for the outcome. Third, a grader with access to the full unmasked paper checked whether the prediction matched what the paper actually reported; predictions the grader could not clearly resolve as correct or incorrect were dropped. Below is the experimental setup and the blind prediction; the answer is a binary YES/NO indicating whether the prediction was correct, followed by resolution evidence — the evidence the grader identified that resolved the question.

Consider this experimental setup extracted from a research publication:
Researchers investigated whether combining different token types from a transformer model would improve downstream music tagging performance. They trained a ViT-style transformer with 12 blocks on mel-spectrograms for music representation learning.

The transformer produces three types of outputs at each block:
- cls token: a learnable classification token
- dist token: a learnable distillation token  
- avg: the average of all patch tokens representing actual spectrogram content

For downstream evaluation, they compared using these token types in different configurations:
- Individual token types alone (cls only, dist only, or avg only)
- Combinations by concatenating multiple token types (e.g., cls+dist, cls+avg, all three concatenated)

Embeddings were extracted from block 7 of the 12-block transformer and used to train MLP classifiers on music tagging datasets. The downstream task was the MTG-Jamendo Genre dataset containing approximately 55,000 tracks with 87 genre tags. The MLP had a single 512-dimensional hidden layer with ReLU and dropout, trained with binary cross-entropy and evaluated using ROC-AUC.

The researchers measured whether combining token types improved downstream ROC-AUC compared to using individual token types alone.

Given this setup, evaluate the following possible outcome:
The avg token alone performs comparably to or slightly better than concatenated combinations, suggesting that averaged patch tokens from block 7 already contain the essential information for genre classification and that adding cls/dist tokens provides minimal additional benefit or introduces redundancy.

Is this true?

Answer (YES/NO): NO